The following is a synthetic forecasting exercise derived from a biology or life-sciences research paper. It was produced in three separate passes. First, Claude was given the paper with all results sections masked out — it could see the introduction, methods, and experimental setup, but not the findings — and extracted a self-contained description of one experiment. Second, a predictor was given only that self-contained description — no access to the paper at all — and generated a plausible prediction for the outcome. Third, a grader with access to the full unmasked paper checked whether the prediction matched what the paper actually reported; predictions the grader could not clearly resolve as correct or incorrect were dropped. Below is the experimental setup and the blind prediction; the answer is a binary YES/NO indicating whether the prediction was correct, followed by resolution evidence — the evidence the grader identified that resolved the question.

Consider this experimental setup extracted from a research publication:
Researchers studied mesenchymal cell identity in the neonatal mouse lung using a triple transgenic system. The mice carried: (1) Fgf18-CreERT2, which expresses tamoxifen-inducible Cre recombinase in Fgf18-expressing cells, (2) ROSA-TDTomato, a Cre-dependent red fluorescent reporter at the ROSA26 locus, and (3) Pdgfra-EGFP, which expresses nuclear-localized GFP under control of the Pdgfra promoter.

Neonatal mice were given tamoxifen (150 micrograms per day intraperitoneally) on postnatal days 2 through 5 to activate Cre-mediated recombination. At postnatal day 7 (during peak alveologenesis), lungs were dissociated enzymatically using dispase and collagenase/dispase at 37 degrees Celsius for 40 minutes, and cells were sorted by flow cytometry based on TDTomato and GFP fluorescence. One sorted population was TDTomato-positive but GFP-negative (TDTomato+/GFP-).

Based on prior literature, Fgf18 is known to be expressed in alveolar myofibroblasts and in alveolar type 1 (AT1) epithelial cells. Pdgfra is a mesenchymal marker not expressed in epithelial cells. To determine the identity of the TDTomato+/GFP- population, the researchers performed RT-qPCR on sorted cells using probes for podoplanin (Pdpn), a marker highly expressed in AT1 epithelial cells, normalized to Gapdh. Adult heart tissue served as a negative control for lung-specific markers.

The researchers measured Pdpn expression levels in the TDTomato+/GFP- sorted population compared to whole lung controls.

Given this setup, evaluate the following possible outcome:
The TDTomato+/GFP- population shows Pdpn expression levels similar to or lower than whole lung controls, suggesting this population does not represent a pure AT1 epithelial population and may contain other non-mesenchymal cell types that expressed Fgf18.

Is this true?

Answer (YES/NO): NO